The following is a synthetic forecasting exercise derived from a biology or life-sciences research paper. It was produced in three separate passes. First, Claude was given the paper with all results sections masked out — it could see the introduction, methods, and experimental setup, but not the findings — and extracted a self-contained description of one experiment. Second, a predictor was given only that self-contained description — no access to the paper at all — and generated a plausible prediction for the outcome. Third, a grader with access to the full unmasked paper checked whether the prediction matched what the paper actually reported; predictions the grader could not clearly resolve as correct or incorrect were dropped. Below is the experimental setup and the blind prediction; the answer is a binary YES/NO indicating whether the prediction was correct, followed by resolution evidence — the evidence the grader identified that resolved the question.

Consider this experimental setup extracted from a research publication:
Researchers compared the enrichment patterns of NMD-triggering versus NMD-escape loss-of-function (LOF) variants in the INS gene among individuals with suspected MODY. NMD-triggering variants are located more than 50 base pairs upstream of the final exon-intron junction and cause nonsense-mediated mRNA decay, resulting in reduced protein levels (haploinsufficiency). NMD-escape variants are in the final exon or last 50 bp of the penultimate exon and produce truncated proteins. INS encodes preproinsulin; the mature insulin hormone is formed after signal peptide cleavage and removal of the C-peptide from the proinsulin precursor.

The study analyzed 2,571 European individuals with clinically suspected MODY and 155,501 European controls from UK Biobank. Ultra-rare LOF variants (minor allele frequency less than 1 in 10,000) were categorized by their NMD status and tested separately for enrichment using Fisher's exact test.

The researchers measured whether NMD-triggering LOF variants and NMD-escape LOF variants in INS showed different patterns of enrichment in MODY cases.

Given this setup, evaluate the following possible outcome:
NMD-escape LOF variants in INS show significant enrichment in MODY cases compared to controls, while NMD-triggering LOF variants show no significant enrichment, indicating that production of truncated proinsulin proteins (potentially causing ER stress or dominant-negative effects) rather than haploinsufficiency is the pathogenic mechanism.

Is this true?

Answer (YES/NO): YES